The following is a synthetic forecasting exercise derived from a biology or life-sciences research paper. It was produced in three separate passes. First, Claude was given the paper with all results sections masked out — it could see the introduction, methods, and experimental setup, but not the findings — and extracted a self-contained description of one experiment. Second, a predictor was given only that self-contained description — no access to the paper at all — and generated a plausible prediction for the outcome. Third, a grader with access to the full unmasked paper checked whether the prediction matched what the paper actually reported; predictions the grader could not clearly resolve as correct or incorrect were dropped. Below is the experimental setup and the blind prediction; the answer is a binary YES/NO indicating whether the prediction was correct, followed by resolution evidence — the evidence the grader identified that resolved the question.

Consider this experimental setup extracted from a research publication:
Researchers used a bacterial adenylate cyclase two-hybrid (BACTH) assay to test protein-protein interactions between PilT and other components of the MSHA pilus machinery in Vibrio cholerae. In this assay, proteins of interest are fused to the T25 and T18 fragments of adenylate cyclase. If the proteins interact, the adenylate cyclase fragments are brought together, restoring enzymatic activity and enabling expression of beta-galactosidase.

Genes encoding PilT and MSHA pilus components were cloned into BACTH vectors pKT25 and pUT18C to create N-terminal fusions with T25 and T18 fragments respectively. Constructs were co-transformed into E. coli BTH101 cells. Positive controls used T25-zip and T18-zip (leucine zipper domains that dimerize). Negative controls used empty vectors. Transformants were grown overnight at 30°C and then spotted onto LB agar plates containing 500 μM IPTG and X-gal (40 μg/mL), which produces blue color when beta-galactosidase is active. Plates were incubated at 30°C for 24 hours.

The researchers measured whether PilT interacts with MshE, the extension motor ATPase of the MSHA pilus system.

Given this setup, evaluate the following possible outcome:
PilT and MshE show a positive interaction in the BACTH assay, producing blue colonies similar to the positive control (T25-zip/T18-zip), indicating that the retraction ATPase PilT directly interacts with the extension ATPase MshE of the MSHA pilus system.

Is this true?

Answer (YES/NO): YES